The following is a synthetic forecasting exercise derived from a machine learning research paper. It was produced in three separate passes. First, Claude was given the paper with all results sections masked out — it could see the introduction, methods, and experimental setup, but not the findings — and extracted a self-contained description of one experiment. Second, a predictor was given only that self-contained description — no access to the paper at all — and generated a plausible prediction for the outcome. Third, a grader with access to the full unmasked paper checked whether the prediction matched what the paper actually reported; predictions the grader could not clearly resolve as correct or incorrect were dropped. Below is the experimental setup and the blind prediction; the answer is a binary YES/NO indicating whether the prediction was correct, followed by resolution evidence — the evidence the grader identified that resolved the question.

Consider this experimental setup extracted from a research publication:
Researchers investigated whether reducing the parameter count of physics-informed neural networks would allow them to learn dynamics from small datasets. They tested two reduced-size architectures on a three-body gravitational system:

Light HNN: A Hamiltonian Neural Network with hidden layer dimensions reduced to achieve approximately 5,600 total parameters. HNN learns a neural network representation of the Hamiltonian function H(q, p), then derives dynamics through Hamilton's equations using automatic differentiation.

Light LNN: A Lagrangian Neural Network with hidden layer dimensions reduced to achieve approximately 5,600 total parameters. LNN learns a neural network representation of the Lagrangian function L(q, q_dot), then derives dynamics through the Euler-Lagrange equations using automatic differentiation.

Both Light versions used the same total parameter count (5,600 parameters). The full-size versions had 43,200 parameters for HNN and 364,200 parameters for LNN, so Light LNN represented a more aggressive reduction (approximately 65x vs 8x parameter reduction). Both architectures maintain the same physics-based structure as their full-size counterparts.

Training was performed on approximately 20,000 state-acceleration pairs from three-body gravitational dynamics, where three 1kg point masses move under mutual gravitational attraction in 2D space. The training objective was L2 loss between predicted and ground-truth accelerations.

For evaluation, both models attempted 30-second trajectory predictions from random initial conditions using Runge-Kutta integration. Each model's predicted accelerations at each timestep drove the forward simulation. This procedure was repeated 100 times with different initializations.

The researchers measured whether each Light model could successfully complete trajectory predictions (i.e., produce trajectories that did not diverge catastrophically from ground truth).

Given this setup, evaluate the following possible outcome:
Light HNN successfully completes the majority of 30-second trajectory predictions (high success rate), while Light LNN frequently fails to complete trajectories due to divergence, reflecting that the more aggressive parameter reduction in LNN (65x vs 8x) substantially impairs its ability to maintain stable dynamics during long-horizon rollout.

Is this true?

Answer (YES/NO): NO